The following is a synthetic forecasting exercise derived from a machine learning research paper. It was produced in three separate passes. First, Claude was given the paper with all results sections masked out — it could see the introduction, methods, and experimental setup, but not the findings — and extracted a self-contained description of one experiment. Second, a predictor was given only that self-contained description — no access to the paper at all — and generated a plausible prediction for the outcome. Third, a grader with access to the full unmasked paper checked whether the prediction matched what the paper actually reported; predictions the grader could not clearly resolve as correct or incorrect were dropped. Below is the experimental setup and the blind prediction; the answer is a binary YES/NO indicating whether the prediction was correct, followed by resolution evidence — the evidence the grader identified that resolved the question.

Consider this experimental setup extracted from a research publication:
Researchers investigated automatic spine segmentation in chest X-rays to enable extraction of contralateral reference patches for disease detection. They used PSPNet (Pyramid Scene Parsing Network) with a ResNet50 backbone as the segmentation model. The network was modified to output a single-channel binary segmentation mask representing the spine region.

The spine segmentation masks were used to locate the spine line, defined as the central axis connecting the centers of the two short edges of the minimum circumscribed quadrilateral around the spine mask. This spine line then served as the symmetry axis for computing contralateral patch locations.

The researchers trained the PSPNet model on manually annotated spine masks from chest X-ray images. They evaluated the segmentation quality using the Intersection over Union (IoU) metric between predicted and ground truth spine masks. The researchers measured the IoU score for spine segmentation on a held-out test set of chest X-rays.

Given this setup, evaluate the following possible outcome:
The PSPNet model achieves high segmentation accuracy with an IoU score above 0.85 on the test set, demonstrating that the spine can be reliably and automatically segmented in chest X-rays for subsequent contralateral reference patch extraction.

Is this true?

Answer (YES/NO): NO